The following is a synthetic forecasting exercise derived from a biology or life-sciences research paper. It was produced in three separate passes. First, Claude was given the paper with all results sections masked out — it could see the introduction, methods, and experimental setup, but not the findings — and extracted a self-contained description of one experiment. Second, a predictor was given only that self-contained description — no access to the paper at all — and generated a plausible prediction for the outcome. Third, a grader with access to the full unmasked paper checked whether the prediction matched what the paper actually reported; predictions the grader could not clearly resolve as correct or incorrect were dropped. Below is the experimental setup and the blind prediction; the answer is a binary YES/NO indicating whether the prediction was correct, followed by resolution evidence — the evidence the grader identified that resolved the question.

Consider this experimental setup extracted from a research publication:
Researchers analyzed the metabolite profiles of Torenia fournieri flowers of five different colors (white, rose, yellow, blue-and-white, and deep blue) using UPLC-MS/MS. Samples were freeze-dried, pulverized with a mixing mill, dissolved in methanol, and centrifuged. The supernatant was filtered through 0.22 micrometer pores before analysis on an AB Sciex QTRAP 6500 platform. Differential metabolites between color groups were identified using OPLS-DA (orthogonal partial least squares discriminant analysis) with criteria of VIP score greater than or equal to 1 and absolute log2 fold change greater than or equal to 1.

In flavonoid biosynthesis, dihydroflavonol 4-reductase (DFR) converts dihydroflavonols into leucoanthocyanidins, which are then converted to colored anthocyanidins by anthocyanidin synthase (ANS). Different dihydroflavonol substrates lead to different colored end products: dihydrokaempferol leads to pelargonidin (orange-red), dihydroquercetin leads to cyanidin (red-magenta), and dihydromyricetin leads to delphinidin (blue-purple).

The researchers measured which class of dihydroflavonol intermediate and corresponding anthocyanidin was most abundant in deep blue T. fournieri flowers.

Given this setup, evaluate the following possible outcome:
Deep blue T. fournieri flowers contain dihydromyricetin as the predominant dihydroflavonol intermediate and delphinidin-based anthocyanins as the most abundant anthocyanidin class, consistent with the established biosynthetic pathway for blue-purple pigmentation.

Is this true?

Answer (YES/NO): NO